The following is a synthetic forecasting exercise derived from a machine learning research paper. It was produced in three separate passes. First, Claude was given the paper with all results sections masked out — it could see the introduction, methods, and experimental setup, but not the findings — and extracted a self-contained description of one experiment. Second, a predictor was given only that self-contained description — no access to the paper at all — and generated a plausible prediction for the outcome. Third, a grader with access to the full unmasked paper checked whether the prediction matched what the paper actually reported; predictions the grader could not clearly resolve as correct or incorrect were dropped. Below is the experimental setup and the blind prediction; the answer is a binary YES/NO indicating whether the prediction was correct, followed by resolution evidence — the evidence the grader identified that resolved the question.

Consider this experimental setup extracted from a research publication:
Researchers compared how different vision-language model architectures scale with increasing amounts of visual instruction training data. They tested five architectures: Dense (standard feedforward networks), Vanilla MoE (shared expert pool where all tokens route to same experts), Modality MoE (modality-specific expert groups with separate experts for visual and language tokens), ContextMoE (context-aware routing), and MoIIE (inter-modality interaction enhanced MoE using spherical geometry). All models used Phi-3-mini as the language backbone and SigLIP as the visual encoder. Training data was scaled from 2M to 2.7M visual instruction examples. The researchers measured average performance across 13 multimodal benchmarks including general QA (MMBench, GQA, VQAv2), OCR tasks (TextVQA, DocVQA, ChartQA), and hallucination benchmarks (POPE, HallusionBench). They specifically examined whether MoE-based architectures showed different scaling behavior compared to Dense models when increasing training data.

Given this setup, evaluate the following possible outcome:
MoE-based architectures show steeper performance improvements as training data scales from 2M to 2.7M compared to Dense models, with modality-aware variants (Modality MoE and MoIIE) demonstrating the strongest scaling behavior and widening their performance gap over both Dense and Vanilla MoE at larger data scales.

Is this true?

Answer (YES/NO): NO